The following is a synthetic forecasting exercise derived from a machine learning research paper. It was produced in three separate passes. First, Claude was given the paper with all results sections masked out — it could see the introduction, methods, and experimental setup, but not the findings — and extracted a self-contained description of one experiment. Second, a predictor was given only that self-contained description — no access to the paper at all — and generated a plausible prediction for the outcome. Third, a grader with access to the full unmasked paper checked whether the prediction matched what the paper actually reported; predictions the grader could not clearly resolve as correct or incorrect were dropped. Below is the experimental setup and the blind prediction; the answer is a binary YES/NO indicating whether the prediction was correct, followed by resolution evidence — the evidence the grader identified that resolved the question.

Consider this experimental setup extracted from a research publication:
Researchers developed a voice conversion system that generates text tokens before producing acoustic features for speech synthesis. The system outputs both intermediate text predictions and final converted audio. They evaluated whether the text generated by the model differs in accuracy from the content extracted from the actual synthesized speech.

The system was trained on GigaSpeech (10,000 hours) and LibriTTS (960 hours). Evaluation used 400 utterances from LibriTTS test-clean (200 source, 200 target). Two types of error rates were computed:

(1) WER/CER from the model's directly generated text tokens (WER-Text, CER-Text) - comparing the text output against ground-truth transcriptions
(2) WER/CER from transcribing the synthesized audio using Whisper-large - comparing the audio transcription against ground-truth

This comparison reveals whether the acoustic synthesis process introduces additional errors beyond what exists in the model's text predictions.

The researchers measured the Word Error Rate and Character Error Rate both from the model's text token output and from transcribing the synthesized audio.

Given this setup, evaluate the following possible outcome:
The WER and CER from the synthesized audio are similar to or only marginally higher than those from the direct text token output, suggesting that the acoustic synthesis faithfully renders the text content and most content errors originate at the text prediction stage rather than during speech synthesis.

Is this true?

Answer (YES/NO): NO